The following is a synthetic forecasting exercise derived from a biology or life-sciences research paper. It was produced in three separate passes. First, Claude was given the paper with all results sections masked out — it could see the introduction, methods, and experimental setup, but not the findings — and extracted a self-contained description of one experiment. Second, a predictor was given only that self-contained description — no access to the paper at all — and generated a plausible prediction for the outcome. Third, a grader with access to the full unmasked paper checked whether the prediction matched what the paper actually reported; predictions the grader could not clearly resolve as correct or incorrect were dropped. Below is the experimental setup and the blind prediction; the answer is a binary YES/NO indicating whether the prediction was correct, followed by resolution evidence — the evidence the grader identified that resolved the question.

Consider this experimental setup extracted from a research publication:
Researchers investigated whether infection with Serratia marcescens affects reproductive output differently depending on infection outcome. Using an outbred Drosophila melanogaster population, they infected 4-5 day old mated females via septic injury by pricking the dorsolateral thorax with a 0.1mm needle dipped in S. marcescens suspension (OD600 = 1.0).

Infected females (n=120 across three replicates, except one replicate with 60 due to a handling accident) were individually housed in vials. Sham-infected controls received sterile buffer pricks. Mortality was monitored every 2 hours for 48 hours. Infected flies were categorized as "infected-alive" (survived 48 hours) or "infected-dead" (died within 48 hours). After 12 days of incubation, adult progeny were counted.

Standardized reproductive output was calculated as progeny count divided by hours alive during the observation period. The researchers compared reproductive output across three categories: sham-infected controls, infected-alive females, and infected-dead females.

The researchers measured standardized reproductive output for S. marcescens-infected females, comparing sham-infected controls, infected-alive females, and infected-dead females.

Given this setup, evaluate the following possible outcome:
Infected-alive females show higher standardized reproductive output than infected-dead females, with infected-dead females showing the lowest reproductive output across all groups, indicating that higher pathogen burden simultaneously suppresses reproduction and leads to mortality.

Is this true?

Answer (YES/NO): NO